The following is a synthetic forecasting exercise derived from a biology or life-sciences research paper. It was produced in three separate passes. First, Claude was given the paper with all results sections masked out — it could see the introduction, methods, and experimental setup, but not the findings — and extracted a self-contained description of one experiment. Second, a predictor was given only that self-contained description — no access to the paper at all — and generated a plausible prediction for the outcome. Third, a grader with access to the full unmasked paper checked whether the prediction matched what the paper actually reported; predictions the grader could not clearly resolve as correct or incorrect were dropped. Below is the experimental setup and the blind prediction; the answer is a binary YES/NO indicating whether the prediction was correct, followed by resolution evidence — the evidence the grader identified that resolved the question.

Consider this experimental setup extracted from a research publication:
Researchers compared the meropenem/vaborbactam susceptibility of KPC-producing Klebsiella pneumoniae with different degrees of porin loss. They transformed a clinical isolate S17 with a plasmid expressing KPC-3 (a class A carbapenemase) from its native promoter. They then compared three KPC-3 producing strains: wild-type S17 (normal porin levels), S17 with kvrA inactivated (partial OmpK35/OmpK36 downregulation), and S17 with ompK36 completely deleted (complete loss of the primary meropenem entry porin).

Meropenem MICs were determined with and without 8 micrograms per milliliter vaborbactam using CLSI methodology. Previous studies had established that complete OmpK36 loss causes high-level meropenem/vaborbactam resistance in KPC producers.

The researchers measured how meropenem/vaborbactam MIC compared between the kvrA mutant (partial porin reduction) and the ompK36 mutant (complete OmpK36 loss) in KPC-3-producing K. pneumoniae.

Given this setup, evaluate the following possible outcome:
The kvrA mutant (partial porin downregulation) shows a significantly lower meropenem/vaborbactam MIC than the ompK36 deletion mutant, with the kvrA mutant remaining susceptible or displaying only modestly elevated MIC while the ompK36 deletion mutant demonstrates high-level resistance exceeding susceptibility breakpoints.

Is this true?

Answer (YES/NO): YES